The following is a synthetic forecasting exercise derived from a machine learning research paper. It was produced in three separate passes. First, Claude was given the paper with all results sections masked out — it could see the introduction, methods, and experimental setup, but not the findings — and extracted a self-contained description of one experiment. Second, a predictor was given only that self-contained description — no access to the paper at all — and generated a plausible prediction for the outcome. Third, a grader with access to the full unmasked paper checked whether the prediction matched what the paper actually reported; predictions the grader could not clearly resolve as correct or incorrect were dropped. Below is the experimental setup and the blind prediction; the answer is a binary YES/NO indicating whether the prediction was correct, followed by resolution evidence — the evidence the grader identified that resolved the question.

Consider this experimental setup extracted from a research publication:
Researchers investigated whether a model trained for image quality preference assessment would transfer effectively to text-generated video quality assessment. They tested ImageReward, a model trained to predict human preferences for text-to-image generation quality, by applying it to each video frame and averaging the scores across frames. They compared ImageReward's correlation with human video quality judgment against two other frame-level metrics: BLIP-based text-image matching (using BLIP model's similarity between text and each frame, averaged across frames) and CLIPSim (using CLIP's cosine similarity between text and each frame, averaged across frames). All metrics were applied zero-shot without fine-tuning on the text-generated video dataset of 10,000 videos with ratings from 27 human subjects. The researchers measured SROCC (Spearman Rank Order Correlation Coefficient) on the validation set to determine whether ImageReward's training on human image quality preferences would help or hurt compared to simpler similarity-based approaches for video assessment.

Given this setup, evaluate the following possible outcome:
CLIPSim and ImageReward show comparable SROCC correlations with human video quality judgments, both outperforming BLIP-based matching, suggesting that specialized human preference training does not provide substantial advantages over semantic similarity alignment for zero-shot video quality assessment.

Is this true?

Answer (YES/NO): NO